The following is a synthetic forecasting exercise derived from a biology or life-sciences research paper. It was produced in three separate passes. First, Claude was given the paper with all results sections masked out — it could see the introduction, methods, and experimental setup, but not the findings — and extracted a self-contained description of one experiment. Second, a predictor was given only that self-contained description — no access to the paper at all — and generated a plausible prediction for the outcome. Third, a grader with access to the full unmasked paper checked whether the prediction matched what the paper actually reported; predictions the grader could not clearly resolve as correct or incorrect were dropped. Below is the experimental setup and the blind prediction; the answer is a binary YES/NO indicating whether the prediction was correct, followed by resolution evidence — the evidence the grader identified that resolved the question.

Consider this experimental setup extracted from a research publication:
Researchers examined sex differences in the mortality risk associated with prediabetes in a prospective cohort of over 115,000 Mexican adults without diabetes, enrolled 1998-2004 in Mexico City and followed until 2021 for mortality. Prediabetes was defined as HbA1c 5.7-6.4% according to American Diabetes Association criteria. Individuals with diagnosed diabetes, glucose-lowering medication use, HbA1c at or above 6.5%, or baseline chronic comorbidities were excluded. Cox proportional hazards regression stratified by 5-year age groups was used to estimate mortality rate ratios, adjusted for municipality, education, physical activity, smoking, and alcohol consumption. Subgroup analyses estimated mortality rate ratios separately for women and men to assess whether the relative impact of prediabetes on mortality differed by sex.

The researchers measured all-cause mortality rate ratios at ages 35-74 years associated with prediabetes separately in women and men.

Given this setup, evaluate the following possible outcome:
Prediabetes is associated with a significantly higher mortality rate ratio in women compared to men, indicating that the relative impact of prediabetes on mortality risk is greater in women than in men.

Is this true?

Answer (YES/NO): NO